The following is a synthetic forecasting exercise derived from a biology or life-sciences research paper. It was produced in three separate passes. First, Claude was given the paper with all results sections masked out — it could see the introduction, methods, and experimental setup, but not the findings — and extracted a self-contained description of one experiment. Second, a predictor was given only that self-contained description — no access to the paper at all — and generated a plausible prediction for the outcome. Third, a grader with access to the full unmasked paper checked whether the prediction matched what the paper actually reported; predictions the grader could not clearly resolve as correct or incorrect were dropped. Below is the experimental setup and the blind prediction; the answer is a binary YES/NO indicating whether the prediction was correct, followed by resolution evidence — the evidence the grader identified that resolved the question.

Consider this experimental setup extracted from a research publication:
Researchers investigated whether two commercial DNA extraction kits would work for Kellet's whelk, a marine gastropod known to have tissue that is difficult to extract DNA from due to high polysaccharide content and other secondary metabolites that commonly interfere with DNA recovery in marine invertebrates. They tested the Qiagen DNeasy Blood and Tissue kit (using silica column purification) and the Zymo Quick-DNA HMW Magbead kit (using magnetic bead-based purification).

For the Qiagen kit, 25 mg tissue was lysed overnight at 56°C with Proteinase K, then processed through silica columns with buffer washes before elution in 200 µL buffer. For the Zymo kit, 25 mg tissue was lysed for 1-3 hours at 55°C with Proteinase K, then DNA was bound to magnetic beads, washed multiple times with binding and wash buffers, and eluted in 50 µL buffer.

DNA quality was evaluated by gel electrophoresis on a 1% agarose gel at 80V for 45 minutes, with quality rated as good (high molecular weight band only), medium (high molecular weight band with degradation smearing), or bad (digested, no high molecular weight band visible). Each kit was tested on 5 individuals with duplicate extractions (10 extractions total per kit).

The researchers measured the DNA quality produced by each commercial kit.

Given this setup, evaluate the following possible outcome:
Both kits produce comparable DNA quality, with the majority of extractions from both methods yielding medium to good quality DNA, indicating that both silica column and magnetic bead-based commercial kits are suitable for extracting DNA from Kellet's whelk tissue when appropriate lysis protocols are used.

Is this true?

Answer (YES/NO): NO